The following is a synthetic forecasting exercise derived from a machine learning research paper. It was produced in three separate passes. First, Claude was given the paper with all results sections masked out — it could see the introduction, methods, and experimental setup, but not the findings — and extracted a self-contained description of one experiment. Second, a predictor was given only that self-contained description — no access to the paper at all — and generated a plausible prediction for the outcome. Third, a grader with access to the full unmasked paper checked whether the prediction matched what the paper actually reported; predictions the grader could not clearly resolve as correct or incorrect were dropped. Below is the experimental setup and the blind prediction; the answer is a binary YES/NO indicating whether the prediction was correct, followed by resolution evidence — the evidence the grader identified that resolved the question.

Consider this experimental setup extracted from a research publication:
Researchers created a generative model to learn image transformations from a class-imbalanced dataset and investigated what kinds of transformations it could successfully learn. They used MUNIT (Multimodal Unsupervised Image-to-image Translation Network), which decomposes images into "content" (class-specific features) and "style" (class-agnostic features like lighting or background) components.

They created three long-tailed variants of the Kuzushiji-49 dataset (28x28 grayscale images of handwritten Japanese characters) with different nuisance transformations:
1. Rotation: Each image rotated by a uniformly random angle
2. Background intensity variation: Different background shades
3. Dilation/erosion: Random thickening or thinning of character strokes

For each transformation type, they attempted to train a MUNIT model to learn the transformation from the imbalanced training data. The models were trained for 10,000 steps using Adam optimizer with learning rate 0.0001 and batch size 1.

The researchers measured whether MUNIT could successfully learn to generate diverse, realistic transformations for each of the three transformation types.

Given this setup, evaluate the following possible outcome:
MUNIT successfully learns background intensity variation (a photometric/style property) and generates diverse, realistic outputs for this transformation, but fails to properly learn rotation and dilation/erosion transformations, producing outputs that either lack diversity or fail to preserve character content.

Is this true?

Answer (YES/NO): NO